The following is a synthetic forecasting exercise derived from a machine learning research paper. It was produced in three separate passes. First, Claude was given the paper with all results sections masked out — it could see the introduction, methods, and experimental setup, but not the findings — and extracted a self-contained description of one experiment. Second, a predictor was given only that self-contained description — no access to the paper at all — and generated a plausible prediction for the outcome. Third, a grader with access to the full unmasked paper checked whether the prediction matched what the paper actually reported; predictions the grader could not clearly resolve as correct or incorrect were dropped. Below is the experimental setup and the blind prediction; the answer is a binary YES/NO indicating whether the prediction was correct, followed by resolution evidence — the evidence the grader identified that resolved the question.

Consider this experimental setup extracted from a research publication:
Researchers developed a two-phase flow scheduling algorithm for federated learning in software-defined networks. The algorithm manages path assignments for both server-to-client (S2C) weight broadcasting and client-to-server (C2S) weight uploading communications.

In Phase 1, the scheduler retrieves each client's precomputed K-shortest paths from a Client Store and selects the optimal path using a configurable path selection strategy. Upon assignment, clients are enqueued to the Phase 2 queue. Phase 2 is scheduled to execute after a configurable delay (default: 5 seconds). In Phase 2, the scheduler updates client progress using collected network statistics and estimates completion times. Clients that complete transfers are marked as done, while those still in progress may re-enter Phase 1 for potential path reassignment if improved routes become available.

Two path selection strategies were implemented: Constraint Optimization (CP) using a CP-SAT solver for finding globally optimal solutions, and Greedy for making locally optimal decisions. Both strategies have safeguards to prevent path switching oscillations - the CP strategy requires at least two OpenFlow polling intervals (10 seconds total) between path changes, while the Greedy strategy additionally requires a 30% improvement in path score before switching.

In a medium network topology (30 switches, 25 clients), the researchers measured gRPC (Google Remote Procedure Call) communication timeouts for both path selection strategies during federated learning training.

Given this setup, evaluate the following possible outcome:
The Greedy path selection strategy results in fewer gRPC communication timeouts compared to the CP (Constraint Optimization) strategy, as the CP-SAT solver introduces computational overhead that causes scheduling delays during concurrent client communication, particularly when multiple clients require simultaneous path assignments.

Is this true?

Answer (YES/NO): YES